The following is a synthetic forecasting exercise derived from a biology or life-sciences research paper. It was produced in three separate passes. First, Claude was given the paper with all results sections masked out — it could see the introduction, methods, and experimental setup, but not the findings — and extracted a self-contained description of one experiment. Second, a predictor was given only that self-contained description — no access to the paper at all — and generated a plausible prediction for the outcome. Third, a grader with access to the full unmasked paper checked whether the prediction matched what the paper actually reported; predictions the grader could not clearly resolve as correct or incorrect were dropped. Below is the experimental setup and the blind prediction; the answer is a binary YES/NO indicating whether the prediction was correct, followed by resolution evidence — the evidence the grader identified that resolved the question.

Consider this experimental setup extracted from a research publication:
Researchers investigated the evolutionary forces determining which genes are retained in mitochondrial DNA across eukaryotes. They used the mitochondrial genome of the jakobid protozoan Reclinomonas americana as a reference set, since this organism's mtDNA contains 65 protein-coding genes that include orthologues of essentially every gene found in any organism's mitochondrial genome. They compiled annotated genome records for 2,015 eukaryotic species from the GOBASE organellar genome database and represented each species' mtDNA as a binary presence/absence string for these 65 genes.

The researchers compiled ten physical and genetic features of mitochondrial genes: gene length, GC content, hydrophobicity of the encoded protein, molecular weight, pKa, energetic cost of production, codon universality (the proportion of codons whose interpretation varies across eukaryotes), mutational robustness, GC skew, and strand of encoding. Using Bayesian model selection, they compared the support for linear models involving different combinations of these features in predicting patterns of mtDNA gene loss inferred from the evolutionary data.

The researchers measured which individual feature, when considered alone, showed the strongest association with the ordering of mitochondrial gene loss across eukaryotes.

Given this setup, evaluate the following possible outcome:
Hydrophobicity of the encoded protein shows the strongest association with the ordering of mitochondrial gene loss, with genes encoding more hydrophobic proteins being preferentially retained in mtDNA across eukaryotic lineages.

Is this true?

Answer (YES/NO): NO